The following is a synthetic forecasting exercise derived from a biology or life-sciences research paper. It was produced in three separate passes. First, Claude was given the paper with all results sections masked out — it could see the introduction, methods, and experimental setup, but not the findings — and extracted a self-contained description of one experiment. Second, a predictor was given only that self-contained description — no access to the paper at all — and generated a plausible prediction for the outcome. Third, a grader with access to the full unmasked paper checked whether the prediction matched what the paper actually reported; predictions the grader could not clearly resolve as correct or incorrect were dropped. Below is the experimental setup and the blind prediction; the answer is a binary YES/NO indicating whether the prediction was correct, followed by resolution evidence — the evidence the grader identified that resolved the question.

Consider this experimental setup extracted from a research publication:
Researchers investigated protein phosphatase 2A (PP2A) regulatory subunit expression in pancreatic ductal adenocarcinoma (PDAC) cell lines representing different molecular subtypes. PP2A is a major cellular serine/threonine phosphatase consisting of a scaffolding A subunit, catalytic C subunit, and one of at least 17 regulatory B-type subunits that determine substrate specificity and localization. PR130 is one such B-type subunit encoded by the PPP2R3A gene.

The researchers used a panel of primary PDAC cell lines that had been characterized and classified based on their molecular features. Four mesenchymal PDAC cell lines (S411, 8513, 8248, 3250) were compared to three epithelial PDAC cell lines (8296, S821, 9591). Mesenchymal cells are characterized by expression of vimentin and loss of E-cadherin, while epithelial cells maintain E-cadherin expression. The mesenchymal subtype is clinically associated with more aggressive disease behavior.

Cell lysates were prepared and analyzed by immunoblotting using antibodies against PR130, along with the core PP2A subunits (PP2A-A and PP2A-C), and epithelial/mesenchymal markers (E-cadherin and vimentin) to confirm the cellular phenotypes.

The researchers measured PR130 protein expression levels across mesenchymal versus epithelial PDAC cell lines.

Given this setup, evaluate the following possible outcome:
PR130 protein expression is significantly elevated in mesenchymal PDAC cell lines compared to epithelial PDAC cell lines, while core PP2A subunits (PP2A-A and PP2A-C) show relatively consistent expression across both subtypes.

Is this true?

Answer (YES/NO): YES